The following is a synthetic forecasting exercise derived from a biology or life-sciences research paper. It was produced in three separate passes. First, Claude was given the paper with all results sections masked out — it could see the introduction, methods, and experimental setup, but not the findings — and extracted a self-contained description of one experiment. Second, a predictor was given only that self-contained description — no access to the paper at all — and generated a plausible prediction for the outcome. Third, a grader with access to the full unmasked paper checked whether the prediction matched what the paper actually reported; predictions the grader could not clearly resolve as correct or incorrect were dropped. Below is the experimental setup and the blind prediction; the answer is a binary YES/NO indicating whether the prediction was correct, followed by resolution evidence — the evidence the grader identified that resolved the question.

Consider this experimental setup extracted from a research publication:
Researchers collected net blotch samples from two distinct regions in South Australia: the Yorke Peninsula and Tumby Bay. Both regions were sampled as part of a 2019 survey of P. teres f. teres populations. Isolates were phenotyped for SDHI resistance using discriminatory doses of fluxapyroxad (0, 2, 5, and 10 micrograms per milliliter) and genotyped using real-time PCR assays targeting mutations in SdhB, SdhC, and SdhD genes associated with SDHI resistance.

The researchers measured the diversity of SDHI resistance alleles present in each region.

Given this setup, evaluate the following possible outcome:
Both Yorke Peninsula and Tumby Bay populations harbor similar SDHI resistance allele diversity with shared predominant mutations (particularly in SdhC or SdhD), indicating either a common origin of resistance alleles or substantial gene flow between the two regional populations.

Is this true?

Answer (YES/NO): NO